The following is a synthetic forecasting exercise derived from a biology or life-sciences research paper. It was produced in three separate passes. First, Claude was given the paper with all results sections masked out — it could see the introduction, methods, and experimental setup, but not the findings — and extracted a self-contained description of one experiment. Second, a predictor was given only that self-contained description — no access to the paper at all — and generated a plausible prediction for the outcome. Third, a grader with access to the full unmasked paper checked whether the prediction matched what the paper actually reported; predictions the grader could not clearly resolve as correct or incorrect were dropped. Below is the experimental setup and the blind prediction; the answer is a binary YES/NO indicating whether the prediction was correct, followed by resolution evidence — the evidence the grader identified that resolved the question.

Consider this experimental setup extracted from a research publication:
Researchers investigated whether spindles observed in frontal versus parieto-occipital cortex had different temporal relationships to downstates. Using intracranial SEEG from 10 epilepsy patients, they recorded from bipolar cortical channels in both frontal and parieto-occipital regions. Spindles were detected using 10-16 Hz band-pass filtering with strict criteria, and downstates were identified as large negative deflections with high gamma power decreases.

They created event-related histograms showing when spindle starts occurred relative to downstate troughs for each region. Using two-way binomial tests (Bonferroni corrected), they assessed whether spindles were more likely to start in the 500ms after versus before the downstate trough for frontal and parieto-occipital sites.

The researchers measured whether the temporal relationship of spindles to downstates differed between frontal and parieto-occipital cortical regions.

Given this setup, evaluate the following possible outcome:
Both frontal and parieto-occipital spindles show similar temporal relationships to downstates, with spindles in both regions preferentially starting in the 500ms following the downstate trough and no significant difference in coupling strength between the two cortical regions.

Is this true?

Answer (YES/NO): YES